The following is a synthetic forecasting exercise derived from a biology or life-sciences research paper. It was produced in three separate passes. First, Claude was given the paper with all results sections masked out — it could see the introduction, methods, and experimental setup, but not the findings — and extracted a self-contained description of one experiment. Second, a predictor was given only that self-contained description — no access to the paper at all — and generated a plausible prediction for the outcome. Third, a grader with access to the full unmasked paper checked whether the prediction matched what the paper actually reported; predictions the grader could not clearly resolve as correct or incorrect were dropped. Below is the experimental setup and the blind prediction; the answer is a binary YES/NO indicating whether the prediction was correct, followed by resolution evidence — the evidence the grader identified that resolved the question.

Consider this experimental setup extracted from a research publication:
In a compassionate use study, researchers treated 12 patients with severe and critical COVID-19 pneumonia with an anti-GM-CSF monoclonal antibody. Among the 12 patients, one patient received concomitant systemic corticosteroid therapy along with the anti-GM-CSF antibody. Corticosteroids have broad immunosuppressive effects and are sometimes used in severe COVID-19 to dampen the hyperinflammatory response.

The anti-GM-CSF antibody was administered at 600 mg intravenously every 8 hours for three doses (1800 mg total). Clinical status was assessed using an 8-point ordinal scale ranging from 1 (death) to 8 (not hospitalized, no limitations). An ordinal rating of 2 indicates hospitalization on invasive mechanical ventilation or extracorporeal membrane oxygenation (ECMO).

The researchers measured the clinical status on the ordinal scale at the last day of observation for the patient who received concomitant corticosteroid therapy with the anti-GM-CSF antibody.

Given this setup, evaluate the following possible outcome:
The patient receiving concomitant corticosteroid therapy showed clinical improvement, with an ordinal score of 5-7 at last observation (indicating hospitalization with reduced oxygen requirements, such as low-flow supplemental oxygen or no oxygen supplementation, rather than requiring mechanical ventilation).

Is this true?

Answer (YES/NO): NO